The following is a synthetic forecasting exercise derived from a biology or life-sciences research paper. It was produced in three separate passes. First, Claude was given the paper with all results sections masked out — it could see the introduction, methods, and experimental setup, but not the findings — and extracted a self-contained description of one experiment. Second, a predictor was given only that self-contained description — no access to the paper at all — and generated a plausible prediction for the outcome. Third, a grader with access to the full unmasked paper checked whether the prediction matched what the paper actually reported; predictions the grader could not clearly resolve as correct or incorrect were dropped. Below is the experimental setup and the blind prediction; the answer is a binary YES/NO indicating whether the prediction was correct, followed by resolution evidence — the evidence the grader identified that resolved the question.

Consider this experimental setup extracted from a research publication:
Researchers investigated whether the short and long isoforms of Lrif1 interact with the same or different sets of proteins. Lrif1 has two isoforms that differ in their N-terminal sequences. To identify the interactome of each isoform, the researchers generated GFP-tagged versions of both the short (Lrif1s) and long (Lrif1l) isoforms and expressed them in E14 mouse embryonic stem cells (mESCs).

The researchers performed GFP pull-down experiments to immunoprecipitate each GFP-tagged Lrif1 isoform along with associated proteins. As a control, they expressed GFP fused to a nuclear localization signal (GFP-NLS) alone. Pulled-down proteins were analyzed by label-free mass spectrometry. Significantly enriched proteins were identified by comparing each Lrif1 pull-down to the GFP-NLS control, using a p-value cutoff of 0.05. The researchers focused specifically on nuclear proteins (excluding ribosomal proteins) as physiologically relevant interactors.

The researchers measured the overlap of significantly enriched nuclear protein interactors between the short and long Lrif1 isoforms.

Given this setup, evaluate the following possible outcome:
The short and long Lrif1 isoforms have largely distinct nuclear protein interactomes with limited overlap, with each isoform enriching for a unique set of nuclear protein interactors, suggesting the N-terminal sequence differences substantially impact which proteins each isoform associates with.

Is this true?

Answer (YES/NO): NO